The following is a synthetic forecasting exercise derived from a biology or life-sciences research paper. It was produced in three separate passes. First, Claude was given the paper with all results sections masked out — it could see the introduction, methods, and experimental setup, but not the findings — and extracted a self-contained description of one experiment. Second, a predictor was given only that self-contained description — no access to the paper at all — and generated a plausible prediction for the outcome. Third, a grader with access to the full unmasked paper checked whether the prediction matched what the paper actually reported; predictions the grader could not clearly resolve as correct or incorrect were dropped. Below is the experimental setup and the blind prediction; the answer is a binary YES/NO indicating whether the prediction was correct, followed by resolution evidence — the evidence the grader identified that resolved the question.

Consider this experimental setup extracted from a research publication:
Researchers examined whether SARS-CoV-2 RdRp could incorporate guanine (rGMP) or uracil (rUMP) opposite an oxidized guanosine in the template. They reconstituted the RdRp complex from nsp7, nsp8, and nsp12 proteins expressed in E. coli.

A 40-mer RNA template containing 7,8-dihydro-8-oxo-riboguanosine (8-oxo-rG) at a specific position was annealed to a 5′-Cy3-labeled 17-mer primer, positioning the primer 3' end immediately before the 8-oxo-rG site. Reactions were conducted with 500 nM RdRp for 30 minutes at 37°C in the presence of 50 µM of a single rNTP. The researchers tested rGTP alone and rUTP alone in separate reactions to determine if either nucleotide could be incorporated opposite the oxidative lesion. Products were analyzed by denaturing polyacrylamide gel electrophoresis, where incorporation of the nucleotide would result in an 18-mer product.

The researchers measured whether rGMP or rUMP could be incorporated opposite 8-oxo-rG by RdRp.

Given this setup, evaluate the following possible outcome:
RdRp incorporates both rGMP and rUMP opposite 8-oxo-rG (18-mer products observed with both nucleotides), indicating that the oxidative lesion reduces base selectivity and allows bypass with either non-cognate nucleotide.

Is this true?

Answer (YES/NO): NO